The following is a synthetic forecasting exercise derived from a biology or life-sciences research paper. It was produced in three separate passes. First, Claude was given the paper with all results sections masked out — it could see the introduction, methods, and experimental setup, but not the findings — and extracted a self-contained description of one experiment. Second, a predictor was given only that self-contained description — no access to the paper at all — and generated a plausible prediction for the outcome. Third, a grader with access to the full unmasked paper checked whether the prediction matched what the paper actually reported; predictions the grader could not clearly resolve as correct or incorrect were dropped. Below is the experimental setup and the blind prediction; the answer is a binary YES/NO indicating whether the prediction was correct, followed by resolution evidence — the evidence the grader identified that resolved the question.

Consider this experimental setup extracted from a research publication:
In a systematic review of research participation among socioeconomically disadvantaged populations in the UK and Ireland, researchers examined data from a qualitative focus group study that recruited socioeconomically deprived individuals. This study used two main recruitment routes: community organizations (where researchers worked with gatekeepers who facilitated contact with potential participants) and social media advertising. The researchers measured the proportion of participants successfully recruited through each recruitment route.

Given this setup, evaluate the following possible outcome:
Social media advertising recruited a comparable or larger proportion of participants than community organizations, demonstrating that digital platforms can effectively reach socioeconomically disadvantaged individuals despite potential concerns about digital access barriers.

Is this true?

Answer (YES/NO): NO